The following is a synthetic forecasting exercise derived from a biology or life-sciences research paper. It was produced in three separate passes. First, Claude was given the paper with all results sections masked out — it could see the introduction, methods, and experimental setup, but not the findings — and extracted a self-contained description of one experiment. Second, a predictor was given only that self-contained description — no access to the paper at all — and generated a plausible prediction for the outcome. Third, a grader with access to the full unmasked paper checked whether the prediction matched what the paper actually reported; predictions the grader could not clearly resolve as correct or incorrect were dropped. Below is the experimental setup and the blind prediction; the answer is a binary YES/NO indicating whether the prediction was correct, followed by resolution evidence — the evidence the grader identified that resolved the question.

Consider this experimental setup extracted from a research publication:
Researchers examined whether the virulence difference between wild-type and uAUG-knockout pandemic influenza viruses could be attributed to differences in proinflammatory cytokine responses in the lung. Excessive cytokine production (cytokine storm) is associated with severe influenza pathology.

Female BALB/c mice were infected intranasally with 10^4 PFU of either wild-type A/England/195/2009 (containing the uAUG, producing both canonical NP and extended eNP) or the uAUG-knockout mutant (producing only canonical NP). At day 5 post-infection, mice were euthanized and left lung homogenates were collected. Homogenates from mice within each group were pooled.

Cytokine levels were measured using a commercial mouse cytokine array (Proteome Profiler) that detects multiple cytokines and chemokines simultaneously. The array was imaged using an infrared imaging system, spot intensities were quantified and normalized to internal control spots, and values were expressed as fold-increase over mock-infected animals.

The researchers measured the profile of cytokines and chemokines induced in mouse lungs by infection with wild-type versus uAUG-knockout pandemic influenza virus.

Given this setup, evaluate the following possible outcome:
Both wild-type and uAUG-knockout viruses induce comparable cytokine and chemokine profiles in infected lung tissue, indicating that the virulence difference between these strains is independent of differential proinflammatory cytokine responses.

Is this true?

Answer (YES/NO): NO